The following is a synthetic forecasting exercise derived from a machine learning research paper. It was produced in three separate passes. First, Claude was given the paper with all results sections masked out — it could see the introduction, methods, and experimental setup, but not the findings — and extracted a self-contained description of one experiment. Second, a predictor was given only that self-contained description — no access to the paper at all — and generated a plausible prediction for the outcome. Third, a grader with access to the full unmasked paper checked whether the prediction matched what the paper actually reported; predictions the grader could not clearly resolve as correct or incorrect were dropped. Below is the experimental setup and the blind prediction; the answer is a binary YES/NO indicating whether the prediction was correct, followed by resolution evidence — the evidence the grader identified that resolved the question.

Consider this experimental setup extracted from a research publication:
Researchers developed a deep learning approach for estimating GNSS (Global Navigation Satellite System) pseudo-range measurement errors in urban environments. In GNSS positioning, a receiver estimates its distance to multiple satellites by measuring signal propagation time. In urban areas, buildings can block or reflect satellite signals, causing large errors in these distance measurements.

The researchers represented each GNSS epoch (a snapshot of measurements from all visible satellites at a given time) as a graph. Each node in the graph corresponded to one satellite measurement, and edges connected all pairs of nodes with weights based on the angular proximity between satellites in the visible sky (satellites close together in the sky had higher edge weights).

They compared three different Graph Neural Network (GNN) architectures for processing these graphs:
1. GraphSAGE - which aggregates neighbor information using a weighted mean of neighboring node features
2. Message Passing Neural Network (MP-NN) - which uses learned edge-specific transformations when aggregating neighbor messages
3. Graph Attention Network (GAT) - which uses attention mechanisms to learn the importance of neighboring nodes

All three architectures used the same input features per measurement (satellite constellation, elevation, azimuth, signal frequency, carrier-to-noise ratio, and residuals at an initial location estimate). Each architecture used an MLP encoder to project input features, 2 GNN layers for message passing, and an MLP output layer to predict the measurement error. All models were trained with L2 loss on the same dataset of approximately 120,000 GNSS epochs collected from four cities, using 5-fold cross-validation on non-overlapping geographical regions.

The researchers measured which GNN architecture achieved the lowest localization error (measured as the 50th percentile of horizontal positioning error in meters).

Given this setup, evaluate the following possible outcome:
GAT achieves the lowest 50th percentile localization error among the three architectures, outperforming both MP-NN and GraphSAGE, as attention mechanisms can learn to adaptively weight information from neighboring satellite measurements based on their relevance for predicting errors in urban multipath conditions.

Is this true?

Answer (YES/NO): NO